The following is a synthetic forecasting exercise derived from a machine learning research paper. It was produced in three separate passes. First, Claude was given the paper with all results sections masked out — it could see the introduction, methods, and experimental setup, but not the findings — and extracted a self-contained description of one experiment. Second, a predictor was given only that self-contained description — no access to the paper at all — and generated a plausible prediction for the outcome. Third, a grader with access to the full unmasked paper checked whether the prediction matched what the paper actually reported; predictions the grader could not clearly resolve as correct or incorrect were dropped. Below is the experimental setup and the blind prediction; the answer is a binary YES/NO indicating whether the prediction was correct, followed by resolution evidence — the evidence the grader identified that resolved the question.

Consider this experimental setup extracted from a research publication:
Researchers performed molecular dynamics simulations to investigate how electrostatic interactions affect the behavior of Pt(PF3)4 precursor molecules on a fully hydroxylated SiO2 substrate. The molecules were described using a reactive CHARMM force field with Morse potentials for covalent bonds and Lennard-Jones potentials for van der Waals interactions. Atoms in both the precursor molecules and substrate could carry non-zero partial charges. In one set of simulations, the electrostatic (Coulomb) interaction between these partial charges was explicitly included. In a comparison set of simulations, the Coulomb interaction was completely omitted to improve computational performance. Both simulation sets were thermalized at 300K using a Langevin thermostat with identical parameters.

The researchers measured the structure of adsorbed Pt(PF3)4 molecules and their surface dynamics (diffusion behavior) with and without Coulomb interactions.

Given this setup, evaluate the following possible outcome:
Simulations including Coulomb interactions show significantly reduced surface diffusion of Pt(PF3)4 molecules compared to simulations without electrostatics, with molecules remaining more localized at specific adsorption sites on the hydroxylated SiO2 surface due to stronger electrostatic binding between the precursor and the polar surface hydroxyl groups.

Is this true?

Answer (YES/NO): NO